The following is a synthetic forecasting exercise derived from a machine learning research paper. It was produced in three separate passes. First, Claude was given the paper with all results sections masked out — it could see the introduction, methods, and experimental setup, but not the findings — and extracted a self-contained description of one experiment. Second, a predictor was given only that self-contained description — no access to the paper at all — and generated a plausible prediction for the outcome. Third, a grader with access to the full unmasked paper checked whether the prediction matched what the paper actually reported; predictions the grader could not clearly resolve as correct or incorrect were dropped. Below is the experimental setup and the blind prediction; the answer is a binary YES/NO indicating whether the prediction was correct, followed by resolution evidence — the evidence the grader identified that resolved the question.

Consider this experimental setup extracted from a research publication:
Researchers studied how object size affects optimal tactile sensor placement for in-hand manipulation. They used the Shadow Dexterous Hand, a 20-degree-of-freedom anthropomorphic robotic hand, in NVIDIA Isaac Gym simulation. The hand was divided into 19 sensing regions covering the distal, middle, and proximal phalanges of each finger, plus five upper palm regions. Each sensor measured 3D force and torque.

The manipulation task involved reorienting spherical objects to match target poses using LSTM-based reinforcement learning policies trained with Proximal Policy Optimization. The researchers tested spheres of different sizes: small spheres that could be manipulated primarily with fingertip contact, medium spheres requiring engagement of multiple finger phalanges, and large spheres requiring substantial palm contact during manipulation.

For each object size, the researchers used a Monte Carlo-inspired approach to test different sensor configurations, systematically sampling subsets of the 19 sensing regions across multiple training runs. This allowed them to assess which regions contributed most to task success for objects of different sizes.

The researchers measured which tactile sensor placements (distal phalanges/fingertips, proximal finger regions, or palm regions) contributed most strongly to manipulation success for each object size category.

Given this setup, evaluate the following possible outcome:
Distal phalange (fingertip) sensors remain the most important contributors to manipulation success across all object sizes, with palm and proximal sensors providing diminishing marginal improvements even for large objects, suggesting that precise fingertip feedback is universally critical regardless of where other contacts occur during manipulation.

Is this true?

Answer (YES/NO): NO